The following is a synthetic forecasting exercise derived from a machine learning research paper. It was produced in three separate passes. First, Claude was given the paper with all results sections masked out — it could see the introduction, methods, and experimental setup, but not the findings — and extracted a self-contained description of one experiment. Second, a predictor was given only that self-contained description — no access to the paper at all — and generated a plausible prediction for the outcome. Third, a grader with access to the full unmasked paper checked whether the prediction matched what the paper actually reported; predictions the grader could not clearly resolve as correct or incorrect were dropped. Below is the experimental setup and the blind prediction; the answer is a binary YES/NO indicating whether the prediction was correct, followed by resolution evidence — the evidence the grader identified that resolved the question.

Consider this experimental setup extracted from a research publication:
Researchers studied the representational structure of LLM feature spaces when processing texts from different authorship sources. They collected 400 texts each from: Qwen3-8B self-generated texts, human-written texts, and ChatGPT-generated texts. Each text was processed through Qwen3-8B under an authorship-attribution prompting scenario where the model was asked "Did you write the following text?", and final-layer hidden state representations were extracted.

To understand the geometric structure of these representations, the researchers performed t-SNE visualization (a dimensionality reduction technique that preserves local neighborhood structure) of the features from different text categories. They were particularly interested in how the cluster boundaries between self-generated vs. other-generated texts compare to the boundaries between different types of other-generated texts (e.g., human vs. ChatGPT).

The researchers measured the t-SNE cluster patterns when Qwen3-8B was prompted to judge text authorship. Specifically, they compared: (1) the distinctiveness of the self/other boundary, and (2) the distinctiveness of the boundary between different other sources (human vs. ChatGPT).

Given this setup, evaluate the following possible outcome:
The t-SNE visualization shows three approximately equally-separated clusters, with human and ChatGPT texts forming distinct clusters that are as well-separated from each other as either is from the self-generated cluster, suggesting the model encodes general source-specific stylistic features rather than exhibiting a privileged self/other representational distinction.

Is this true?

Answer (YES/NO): NO